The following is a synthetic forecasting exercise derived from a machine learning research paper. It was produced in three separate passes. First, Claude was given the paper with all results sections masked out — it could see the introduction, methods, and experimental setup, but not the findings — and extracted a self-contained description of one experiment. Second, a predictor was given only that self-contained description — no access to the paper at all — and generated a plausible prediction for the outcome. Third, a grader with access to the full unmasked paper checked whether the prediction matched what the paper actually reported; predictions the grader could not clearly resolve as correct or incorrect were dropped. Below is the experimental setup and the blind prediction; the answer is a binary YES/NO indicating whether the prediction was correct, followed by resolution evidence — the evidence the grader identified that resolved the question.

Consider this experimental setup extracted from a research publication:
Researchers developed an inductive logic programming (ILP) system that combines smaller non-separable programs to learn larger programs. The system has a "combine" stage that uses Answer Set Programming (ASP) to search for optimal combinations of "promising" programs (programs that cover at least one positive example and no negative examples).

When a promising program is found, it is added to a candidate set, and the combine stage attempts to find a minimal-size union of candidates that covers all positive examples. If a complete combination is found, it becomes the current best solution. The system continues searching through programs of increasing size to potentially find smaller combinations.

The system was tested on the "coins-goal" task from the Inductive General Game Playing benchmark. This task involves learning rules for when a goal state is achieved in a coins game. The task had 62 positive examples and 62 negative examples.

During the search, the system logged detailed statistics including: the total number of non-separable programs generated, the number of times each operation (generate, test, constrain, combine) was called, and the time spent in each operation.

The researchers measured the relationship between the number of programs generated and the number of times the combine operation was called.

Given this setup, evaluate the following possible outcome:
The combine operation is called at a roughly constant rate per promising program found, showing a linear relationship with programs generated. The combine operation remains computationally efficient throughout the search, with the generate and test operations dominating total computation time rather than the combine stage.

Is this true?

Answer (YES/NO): YES